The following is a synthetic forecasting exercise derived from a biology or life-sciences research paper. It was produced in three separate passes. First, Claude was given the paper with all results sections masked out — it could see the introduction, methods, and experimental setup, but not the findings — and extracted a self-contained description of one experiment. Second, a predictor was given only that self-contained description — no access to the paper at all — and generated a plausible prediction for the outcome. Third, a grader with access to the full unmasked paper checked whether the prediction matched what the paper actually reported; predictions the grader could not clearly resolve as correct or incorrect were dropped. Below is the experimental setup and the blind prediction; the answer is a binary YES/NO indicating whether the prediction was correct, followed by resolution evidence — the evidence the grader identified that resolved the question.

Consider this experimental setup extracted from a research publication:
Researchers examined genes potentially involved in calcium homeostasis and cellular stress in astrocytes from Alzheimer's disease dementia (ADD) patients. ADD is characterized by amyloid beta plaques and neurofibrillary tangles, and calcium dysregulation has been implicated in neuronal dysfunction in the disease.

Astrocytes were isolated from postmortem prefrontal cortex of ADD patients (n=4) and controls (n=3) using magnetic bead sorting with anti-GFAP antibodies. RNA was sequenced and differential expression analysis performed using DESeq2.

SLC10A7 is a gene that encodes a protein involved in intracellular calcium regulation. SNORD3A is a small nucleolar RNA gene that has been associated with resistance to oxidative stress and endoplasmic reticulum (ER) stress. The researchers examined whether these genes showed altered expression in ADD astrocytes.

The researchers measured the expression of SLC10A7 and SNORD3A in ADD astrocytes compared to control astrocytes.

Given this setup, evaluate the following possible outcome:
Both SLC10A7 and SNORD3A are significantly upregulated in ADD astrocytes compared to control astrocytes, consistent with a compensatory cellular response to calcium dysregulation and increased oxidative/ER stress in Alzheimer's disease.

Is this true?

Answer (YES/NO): NO